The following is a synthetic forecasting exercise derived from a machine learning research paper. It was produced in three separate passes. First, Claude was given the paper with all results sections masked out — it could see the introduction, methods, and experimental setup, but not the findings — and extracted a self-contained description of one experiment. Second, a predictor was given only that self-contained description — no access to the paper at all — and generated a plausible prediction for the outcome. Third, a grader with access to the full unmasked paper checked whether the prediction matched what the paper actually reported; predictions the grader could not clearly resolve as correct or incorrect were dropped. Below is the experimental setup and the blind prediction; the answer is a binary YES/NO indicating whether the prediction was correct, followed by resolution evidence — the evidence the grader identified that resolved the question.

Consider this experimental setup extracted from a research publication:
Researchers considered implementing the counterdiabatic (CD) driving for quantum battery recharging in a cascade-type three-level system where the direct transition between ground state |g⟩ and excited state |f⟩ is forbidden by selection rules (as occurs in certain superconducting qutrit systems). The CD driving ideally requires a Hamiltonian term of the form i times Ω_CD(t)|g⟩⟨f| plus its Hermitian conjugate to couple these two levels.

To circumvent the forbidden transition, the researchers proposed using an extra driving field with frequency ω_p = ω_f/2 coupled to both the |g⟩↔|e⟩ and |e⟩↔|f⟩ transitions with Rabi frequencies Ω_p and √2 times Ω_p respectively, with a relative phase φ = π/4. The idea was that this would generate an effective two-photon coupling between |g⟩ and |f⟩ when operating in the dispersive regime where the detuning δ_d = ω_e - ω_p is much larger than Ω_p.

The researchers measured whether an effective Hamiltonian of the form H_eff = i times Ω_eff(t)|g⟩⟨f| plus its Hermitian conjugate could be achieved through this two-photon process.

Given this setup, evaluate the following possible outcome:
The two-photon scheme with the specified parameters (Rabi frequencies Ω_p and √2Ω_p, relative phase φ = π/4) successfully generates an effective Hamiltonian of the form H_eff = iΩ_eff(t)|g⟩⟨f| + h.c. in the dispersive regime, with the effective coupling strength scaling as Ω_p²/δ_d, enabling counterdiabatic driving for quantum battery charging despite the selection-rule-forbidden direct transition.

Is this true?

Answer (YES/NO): YES